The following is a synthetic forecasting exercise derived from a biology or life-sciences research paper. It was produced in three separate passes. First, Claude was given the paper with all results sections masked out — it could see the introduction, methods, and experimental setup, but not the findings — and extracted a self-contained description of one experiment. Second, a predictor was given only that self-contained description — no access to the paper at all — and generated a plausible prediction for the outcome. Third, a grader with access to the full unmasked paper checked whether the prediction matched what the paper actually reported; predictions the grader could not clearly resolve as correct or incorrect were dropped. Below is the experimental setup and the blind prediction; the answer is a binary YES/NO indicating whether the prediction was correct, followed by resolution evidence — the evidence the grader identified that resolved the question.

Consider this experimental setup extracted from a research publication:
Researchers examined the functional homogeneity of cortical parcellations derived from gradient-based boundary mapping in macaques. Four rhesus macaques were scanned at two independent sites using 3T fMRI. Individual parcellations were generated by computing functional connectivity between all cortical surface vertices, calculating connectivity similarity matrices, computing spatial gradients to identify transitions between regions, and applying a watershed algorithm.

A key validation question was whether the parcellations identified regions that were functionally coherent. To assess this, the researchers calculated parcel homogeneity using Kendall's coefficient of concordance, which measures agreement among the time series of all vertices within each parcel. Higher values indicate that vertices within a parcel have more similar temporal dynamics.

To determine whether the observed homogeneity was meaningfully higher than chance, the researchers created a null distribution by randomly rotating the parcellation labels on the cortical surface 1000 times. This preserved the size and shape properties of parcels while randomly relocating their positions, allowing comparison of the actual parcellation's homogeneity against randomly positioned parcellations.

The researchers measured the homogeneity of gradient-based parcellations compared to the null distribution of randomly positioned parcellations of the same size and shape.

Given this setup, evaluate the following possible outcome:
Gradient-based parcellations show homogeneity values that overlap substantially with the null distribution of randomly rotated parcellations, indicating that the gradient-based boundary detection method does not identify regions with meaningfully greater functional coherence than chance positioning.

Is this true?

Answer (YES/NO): NO